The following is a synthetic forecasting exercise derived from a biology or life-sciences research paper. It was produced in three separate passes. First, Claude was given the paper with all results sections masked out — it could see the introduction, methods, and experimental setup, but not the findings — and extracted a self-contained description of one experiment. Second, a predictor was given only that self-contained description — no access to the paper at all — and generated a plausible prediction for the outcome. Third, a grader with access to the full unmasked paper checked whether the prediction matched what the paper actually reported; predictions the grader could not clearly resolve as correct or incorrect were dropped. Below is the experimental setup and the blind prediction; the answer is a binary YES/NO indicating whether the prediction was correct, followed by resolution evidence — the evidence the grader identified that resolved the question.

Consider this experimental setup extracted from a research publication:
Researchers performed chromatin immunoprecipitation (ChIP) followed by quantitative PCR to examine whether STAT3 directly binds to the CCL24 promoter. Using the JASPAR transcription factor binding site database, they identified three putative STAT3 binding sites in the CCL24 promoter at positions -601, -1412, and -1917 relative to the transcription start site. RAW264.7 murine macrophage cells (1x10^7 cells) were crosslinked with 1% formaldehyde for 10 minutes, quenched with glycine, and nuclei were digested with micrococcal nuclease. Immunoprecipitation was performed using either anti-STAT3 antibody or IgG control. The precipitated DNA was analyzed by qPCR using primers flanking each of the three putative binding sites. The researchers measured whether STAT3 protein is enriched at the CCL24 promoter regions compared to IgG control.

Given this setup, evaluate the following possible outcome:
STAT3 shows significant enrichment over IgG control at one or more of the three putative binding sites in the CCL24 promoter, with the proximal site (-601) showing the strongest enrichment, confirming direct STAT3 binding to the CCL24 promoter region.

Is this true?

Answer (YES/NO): YES